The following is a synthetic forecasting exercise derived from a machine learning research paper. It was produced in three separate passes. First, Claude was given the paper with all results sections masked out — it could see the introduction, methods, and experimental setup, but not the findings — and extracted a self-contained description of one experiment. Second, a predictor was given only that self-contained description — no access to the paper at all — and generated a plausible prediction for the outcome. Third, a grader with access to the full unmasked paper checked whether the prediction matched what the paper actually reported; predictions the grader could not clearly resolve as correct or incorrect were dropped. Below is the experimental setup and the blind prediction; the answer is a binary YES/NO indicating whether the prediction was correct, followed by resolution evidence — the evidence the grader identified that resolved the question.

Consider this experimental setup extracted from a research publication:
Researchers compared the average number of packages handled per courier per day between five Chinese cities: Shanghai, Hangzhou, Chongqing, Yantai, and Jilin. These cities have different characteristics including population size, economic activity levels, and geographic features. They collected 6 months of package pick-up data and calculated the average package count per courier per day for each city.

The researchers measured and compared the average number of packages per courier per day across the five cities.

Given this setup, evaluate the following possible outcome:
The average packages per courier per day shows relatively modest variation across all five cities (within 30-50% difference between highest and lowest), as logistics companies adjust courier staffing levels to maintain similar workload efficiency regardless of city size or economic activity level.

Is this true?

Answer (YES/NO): NO